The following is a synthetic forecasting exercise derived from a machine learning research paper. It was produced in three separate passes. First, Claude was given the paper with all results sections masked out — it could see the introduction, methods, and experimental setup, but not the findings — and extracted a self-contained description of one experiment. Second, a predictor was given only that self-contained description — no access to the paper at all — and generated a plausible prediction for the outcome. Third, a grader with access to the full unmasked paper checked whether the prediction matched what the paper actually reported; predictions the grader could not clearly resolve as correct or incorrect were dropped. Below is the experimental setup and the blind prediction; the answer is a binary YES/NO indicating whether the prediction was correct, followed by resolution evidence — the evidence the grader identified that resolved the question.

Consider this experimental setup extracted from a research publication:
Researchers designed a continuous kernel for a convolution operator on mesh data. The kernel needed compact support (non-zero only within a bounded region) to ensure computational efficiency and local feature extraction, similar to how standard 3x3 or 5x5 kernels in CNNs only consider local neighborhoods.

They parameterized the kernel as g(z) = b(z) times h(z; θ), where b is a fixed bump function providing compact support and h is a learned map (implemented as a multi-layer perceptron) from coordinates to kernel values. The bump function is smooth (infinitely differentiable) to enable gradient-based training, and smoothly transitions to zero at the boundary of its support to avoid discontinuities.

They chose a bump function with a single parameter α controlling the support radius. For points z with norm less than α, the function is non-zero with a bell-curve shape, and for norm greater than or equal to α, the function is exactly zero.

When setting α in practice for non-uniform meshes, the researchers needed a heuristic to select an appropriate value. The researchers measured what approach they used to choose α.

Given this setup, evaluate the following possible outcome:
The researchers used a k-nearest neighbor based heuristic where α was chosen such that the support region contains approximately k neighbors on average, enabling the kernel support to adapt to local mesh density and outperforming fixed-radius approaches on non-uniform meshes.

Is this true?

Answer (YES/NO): NO